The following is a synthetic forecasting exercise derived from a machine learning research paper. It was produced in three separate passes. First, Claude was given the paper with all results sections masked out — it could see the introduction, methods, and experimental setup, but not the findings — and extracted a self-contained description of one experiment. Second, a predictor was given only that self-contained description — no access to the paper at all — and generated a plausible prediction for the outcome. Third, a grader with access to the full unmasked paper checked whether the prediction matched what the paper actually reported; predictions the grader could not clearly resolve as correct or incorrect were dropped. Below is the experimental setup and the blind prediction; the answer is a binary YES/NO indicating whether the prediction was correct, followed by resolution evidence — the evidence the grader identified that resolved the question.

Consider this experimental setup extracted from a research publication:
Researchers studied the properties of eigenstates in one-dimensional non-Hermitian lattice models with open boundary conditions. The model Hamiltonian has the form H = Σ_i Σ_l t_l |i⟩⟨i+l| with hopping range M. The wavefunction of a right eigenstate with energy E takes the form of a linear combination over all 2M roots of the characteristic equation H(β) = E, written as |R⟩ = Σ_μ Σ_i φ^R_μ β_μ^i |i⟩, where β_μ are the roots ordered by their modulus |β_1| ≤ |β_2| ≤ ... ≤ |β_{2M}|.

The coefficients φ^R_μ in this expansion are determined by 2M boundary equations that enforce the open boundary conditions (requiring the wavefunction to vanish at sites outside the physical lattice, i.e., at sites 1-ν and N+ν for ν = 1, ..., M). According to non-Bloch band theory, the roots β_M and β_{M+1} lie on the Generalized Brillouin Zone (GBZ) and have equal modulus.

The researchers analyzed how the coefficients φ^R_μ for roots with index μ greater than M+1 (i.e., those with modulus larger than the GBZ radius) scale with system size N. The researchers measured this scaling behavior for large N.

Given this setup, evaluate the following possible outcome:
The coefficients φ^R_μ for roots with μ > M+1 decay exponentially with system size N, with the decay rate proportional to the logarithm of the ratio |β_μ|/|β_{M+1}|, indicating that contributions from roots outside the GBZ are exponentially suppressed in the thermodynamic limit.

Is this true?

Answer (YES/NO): YES